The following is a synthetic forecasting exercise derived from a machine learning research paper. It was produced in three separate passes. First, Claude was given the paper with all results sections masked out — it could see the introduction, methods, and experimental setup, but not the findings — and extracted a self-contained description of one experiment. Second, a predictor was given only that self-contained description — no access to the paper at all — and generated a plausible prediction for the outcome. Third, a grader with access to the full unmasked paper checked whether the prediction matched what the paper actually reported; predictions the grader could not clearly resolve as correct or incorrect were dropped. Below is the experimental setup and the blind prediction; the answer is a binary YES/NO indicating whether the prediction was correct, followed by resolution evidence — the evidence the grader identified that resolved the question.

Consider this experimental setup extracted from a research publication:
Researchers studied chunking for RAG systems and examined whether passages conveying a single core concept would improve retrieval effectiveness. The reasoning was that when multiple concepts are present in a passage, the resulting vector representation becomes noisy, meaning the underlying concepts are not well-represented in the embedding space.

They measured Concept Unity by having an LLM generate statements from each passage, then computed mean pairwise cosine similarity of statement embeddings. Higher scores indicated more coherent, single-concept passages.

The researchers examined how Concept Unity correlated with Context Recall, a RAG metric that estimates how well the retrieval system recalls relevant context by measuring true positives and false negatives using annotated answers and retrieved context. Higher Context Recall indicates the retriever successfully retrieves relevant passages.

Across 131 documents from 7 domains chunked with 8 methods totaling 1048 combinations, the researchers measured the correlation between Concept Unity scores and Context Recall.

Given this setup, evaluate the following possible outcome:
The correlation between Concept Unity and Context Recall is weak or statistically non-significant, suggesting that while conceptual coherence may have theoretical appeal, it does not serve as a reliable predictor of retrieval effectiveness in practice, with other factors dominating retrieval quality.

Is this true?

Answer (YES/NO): NO